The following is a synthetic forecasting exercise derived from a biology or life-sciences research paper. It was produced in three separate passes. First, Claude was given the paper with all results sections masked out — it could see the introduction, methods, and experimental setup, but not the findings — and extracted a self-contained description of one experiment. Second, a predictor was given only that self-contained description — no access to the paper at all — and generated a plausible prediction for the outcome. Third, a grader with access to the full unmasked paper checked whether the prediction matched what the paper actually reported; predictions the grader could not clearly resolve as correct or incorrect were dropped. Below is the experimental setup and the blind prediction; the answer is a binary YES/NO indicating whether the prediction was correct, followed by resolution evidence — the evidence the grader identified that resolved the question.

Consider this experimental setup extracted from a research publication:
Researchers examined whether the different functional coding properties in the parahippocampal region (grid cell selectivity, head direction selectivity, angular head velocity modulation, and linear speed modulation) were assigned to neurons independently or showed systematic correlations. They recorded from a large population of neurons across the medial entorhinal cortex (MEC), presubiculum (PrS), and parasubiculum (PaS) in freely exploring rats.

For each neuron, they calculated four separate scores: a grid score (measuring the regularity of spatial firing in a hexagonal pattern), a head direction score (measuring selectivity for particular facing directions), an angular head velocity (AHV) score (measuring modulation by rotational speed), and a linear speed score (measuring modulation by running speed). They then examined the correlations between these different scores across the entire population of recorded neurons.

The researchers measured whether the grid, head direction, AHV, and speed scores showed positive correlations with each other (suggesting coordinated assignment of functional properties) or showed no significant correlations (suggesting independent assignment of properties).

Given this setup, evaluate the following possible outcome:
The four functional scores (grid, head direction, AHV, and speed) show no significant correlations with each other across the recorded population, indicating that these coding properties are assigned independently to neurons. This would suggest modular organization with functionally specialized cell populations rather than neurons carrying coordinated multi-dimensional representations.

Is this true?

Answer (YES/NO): NO